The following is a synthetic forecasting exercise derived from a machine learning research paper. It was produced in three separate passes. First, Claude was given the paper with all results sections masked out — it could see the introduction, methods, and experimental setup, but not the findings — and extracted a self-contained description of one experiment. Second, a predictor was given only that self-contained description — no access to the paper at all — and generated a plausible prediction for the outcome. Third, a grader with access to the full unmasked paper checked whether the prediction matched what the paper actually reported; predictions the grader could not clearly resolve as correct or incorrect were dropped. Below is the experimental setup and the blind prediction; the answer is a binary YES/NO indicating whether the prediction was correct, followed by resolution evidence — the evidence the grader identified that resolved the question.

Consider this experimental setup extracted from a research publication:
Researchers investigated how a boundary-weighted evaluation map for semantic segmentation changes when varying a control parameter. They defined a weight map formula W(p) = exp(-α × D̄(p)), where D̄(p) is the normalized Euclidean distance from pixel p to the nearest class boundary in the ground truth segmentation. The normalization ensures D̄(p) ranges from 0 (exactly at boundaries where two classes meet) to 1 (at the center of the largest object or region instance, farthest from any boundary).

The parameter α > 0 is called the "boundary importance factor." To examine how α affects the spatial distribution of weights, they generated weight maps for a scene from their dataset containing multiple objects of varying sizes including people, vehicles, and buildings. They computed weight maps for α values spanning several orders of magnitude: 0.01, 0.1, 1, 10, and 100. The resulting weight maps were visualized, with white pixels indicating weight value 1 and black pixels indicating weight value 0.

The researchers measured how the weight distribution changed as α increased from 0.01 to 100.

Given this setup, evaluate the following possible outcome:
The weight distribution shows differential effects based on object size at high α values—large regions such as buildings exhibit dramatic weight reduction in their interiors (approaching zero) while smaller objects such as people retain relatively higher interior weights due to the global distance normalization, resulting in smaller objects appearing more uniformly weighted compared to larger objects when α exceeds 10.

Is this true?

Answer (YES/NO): NO